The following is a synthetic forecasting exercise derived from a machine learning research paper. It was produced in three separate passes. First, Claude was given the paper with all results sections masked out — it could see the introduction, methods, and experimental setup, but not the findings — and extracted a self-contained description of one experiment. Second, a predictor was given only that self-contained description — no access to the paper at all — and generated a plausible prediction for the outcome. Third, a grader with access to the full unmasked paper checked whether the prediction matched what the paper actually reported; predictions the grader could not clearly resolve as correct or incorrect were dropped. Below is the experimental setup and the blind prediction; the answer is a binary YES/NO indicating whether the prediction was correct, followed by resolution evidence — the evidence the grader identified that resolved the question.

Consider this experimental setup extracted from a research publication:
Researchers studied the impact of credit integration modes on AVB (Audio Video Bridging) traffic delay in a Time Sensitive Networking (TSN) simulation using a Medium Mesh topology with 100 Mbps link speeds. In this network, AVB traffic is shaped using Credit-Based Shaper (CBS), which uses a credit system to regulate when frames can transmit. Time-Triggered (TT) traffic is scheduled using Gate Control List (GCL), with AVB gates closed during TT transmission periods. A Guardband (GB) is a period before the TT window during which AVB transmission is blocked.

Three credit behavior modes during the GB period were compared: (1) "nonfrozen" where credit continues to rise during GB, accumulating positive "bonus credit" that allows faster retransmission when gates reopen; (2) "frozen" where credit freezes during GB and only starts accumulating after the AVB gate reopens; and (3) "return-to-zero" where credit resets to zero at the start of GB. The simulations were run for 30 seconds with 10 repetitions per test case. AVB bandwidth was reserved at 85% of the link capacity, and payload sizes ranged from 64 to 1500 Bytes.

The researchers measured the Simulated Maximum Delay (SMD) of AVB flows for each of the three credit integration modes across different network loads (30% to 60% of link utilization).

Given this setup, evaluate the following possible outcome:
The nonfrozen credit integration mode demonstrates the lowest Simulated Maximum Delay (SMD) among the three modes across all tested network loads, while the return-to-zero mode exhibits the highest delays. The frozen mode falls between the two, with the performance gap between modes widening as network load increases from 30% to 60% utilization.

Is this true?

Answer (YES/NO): NO